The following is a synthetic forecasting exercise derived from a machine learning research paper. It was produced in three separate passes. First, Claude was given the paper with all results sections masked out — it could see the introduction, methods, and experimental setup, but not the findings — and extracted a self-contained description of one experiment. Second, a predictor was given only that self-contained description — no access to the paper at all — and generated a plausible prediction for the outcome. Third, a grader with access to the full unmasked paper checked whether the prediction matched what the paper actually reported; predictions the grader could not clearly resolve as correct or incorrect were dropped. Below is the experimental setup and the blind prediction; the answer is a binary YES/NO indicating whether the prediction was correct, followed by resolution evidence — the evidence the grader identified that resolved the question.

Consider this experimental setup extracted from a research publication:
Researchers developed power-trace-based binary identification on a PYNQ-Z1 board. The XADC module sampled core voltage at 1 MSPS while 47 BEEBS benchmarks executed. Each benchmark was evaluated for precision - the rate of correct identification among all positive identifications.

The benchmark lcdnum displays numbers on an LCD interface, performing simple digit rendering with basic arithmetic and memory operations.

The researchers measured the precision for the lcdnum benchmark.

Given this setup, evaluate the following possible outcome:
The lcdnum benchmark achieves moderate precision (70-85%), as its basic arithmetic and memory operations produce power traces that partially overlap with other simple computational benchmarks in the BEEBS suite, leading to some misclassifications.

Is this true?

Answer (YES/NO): NO